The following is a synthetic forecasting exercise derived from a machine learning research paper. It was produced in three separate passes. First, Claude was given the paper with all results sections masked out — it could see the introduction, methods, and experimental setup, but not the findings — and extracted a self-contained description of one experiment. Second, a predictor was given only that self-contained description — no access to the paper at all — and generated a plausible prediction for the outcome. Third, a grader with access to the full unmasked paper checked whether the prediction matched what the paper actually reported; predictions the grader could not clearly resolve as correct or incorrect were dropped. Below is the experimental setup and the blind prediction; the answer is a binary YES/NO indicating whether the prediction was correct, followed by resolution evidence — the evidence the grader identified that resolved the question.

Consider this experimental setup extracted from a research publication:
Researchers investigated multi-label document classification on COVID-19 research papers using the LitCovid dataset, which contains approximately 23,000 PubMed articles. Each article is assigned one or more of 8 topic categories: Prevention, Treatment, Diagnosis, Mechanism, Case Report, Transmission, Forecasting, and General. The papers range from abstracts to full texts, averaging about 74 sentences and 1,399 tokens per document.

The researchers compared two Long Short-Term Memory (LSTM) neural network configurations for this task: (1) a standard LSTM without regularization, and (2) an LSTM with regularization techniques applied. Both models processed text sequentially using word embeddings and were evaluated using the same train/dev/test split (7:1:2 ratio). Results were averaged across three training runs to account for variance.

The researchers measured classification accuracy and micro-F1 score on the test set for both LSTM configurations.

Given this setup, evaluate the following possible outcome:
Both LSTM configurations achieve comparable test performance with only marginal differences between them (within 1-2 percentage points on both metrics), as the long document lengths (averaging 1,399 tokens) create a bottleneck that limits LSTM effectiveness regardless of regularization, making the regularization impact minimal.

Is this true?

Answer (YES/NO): YES